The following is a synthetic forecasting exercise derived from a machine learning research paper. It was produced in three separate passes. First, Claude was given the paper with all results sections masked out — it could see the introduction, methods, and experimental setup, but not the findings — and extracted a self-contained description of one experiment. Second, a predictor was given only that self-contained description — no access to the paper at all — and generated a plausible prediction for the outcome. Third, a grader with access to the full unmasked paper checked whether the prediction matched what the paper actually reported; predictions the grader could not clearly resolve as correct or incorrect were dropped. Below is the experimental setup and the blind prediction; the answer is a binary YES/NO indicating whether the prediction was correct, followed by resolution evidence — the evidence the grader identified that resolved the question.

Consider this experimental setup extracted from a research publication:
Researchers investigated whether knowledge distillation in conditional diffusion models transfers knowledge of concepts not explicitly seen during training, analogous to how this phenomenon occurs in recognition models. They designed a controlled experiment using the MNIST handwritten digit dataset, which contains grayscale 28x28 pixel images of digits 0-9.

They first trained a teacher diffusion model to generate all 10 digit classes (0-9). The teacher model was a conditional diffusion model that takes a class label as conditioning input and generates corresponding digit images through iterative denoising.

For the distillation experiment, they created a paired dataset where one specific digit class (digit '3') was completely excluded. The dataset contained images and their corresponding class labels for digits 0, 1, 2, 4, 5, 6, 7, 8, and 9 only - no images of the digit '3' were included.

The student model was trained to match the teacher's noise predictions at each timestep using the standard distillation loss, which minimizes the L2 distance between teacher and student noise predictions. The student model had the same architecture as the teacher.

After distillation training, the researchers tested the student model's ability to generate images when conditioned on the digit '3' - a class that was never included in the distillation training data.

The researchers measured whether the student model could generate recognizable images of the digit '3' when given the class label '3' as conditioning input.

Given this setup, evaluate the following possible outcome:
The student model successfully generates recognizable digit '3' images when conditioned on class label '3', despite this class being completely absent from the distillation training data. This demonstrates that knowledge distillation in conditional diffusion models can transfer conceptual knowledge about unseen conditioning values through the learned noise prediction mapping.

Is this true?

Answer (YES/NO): NO